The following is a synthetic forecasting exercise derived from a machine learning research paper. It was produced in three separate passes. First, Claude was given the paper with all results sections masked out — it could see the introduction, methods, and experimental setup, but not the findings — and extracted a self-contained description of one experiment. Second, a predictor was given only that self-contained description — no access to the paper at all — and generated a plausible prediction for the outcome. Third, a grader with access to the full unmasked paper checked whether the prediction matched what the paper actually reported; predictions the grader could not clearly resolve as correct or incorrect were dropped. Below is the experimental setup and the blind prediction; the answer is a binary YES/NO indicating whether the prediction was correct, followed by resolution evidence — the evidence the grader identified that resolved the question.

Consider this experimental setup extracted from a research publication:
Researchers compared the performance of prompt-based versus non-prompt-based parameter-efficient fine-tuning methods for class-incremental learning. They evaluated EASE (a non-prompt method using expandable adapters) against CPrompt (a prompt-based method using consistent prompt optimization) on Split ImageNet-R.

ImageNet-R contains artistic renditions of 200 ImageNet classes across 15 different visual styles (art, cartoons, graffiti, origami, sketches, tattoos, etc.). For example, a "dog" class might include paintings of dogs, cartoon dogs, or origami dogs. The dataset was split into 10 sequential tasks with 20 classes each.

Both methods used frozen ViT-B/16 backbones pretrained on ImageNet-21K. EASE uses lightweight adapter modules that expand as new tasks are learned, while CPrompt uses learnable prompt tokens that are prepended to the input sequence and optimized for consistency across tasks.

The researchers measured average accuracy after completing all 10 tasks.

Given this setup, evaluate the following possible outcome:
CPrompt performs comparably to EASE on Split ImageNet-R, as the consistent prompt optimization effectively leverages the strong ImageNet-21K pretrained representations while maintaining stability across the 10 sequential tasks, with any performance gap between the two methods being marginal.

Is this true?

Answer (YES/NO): YES